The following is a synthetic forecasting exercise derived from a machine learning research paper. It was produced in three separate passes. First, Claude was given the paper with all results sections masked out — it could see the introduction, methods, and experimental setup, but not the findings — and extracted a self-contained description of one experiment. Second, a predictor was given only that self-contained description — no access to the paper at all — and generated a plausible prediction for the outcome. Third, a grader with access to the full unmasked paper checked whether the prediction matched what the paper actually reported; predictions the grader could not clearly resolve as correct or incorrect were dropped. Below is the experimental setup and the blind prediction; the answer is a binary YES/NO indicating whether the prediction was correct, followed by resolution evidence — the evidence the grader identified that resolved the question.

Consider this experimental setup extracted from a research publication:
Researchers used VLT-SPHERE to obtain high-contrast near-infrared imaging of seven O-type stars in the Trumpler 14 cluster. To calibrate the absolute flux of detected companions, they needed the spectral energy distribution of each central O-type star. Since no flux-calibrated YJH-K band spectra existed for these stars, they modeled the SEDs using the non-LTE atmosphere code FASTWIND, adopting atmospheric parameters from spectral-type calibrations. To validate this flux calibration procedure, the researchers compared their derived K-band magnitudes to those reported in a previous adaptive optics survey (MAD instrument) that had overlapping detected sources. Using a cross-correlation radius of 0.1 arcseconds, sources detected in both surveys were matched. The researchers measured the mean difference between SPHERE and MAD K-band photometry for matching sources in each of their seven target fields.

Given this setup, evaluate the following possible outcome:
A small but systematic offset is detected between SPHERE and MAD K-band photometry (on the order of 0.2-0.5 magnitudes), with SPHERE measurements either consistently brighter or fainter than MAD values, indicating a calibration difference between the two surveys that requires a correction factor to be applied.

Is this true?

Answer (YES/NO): NO